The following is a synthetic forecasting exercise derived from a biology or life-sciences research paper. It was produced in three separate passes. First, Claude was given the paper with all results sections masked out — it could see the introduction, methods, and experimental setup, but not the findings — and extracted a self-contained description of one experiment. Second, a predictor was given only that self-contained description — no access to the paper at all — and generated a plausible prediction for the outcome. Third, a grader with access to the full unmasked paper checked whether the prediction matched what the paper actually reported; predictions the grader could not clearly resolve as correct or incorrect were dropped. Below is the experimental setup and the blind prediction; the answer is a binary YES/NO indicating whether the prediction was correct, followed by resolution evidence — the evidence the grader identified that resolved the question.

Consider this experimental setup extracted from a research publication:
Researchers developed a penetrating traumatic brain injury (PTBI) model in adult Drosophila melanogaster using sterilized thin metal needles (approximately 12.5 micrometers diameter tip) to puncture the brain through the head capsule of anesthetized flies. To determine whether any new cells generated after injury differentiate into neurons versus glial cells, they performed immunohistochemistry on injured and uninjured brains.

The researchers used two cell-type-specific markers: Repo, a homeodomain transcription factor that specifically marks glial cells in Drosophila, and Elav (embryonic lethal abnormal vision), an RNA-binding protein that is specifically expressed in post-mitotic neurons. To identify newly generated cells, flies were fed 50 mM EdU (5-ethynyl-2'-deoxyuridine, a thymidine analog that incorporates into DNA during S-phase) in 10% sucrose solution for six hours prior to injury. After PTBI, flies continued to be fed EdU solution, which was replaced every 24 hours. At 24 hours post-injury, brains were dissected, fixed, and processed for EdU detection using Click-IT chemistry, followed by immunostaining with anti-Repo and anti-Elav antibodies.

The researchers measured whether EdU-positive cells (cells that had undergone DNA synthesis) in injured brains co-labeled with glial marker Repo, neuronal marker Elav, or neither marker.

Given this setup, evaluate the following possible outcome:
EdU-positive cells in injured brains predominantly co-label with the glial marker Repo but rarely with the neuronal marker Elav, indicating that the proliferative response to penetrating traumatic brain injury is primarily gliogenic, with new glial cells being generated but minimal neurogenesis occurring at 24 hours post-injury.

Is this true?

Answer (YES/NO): NO